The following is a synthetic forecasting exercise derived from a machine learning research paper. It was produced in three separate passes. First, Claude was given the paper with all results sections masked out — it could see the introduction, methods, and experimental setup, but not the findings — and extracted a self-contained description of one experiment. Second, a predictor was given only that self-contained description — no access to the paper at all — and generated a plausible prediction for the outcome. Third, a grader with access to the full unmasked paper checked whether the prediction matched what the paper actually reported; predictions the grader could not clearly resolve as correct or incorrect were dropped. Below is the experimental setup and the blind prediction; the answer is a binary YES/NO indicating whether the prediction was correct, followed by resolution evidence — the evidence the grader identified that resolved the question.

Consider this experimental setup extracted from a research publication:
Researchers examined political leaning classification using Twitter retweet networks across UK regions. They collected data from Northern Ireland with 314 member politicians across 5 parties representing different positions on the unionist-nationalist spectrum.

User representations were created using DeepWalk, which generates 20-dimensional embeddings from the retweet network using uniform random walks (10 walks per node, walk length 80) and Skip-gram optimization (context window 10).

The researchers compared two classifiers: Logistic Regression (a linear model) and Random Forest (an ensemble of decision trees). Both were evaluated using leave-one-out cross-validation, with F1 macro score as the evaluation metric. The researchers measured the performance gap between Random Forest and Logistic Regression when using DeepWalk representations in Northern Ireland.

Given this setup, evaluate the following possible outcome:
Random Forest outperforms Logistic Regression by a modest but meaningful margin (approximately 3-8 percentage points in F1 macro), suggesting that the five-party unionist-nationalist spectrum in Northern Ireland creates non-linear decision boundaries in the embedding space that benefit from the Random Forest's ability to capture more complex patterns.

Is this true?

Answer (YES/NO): NO